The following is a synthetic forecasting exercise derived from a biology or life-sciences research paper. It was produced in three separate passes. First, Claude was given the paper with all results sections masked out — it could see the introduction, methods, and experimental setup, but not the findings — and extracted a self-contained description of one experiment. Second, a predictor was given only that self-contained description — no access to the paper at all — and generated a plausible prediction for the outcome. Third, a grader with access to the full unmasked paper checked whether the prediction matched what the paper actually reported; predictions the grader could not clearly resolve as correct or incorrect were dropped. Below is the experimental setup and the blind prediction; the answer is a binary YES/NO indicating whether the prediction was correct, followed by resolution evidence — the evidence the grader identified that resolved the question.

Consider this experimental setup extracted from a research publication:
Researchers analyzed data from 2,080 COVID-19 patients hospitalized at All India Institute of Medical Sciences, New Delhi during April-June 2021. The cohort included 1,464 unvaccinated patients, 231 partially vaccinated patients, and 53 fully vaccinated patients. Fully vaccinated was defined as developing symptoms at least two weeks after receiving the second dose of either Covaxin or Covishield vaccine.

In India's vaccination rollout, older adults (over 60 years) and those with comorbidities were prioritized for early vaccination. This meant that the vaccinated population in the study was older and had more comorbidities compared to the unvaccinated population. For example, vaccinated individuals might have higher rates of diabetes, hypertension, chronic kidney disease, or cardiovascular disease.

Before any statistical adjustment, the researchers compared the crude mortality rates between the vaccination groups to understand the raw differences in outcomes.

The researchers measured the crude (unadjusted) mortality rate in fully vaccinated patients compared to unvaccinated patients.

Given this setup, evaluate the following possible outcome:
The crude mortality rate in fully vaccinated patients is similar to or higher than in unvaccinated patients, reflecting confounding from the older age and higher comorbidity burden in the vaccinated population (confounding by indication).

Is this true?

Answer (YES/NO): NO